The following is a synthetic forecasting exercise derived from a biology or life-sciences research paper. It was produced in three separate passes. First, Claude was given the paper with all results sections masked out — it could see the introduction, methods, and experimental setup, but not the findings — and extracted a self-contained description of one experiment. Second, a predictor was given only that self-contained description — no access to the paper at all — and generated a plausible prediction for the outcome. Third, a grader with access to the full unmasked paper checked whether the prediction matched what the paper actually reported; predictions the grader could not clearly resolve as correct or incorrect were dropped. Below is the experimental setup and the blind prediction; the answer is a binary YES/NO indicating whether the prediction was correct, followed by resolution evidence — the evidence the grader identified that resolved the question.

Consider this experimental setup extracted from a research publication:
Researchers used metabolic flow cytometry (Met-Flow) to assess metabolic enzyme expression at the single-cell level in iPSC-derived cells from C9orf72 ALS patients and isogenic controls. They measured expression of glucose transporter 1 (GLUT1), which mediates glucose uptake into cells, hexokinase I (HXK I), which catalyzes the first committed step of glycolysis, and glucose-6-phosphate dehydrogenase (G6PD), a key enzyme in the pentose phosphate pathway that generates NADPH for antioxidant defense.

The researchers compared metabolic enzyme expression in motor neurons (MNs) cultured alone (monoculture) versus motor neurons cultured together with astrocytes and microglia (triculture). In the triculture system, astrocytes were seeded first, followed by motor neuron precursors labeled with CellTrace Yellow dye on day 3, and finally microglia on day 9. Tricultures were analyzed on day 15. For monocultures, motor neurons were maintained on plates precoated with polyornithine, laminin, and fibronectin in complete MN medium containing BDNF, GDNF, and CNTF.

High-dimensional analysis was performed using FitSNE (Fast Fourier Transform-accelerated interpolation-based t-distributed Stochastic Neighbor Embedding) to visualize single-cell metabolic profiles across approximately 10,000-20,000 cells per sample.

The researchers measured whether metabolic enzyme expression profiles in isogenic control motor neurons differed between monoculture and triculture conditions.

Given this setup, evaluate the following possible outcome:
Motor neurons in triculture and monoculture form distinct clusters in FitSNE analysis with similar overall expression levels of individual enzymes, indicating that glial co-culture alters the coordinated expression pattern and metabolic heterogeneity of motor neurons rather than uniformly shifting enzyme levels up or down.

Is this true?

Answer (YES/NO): NO